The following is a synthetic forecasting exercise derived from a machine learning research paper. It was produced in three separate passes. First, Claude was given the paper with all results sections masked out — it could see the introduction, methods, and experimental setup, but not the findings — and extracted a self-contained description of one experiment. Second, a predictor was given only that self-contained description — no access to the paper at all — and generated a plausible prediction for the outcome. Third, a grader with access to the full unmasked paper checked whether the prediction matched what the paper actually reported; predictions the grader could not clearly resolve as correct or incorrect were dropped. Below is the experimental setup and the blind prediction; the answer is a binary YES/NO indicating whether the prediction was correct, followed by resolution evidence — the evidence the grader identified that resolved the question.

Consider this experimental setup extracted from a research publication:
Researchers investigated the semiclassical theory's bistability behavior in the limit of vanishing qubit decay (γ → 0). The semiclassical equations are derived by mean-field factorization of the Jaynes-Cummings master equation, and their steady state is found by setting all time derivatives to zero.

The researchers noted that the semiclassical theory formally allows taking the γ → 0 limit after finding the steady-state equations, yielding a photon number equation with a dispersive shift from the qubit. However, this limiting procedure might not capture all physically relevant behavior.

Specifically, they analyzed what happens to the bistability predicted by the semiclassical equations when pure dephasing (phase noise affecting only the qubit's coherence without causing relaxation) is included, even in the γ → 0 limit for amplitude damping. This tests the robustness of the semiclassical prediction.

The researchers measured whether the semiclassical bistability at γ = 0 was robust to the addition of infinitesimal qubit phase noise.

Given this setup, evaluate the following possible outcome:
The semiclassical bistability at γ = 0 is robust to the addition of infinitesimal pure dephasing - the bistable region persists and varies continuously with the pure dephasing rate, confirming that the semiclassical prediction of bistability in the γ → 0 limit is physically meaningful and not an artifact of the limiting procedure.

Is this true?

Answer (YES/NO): NO